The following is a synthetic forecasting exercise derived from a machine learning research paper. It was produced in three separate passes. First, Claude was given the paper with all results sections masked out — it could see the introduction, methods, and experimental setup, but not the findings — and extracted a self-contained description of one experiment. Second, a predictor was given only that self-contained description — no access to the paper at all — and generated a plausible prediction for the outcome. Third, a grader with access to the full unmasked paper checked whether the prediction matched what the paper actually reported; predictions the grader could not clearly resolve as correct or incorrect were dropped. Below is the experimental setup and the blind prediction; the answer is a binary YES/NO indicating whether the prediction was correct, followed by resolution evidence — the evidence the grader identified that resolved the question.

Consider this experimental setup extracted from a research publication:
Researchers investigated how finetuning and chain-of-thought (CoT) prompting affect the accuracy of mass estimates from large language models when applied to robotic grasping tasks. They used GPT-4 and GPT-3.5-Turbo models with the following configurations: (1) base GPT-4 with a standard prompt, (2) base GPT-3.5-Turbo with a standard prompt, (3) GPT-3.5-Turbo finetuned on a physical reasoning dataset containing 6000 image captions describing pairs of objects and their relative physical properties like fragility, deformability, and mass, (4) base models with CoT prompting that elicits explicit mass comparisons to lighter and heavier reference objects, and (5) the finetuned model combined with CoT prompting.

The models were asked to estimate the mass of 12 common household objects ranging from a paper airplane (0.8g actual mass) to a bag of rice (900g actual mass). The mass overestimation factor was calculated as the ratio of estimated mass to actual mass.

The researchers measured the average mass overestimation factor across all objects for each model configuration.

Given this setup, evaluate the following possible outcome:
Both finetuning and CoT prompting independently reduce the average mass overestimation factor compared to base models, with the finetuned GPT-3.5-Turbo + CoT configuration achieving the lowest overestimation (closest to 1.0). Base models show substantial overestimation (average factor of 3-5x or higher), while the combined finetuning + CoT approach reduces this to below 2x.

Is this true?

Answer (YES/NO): NO